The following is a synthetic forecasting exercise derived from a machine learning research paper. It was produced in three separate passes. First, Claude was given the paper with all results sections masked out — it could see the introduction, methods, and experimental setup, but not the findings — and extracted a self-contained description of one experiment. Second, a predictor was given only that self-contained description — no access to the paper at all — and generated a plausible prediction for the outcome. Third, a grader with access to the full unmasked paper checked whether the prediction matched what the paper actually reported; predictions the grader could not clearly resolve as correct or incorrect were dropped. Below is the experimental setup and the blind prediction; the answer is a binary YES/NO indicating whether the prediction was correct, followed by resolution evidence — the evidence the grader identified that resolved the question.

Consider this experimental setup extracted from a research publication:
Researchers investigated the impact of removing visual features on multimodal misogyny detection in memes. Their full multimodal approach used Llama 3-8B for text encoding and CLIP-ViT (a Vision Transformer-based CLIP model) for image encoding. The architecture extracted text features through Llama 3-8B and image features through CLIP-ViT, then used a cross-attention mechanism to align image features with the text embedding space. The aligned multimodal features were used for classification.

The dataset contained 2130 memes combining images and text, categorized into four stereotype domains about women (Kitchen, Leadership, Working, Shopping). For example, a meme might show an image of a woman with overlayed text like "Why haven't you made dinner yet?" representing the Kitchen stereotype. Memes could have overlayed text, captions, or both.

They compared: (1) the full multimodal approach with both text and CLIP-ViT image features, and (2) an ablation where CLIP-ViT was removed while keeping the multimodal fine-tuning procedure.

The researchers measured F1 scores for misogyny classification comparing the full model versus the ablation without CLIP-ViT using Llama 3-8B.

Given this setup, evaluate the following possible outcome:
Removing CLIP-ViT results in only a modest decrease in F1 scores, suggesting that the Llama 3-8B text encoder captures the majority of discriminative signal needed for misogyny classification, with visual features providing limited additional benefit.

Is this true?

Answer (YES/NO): NO